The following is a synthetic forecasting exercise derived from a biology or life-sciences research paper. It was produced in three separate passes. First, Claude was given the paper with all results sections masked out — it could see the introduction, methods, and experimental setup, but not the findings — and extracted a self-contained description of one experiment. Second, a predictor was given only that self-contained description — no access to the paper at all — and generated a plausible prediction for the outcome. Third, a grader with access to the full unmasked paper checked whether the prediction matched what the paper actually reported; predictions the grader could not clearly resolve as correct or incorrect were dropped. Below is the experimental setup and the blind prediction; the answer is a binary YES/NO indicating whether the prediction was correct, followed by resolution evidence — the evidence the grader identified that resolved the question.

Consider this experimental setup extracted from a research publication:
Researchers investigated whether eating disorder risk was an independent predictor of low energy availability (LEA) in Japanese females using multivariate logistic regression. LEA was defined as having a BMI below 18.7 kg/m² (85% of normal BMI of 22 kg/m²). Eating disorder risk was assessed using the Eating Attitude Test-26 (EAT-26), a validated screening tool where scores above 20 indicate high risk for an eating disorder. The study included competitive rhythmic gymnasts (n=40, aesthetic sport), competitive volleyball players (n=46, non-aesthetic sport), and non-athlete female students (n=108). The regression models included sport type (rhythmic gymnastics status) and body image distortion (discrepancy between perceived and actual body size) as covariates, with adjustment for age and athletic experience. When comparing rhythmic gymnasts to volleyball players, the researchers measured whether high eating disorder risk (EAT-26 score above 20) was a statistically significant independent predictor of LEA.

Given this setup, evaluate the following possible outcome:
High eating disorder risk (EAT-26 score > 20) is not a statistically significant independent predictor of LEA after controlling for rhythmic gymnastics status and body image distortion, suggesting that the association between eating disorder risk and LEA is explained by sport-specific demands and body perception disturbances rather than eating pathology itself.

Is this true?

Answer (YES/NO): YES